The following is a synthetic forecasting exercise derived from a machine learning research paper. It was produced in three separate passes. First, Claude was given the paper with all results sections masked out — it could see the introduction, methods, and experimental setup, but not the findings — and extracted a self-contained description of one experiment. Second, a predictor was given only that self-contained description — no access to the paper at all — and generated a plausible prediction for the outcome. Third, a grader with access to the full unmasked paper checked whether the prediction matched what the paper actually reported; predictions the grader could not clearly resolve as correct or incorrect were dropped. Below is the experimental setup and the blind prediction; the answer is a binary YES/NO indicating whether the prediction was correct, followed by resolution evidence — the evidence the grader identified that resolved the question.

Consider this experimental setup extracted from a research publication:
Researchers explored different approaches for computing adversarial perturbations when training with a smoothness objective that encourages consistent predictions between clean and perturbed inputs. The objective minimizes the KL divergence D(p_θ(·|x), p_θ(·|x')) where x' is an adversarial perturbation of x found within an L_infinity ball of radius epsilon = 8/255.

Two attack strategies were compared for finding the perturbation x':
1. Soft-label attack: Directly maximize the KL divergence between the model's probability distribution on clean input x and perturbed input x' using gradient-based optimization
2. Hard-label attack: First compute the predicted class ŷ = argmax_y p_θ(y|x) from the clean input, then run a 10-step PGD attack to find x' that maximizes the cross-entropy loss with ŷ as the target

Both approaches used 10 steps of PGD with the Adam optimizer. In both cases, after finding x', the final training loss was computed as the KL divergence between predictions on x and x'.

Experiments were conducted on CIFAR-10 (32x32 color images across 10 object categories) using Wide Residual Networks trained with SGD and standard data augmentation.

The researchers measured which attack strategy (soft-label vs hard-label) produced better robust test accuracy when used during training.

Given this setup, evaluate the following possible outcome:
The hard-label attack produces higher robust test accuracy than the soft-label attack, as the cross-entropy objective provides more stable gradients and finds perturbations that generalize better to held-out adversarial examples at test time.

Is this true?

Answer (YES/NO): YES